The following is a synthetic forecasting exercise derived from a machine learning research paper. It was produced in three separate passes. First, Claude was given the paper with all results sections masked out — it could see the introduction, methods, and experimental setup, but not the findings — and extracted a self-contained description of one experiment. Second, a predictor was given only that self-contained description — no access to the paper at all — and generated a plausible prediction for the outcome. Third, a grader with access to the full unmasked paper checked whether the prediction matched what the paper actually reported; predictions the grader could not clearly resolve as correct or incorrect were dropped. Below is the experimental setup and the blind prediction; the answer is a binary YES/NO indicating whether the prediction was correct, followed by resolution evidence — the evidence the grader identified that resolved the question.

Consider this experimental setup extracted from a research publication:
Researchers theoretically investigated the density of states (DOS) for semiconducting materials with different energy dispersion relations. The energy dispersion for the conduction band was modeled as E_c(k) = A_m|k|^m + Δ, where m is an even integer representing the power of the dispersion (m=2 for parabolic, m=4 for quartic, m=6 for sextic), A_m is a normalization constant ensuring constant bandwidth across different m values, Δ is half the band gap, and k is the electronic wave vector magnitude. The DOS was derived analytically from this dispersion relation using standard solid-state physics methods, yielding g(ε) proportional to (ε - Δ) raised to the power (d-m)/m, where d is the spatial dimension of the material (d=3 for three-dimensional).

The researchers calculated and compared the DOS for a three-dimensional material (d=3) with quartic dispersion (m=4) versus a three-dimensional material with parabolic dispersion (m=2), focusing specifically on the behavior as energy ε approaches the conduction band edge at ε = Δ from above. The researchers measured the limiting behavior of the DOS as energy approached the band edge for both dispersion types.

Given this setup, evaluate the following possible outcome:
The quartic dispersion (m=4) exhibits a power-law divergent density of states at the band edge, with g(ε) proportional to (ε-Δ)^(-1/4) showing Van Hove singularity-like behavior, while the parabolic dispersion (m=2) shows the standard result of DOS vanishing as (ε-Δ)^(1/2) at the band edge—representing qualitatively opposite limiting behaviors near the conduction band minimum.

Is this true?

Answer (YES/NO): YES